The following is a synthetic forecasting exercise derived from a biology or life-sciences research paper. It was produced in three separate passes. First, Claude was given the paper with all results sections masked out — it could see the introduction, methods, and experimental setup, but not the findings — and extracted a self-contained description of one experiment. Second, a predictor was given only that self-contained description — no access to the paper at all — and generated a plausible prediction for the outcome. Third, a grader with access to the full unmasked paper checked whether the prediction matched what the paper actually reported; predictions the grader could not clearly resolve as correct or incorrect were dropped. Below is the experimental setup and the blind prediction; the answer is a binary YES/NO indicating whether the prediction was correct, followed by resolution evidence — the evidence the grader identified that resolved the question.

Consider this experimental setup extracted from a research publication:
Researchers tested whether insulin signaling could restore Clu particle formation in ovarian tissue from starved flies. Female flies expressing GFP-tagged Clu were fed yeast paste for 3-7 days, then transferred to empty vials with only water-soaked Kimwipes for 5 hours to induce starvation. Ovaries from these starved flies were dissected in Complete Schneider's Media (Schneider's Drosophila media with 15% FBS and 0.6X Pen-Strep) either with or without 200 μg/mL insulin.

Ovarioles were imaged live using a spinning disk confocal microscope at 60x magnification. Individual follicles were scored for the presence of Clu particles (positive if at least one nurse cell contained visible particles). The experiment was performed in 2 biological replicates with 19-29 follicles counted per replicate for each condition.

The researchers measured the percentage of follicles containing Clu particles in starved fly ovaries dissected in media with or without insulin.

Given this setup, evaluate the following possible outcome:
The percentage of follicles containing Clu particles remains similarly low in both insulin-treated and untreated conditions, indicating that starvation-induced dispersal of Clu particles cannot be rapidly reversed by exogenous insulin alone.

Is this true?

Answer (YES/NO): NO